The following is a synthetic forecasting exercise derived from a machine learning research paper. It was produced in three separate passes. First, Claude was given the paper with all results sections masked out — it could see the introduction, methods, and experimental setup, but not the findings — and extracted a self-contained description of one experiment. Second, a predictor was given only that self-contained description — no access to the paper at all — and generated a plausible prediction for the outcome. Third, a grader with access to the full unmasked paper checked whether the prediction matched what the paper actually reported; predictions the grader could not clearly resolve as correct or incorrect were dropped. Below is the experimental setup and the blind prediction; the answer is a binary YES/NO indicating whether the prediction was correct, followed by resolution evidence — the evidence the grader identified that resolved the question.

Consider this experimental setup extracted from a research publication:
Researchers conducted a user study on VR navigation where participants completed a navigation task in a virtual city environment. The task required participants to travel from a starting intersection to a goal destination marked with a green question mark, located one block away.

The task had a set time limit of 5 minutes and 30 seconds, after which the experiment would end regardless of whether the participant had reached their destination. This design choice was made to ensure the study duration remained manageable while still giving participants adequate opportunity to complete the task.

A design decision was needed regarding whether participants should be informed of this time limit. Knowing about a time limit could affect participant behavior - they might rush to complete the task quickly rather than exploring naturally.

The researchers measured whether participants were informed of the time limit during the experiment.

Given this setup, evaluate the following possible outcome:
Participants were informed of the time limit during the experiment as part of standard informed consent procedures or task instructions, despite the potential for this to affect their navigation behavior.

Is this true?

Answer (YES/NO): NO